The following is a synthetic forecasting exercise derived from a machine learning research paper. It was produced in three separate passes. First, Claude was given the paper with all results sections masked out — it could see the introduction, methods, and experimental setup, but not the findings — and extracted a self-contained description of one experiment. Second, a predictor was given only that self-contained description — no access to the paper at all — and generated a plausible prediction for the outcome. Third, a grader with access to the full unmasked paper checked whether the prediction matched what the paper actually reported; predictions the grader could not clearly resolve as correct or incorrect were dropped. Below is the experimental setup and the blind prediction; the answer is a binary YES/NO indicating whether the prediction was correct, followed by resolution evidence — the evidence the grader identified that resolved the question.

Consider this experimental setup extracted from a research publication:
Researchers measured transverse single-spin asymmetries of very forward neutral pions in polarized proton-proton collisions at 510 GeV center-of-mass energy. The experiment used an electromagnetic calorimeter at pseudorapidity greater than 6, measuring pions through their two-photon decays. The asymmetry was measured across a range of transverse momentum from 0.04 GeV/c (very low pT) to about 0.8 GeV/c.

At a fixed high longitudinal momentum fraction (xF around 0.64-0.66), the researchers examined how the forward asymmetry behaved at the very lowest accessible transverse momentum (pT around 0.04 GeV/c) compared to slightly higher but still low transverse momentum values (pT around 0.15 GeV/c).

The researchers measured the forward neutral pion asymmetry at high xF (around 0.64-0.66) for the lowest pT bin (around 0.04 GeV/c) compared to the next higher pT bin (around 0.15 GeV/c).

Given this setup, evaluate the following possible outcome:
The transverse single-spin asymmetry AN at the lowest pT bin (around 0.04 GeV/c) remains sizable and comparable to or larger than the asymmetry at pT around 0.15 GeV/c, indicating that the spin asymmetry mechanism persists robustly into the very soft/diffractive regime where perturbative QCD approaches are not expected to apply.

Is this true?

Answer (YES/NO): NO